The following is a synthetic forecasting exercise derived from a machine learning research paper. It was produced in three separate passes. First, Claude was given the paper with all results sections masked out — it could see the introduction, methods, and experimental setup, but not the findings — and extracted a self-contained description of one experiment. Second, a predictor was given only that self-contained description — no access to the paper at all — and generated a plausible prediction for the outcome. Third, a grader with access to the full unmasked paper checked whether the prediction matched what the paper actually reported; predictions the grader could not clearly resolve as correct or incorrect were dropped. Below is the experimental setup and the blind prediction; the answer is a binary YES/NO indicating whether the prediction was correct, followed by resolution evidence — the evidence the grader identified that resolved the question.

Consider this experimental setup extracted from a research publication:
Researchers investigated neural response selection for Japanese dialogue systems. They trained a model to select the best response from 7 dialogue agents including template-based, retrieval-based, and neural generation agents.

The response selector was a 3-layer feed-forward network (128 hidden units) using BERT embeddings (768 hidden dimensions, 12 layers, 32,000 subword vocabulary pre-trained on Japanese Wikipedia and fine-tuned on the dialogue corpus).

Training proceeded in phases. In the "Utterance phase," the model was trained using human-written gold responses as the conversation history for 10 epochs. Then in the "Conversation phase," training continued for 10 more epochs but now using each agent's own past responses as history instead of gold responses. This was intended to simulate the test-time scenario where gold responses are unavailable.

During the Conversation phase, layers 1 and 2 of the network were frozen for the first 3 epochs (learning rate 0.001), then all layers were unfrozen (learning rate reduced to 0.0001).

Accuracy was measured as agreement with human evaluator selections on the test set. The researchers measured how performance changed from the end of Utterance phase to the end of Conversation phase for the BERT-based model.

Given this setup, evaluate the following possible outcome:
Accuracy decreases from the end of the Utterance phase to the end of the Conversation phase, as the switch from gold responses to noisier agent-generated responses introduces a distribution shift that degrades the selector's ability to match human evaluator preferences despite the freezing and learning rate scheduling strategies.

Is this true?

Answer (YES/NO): YES